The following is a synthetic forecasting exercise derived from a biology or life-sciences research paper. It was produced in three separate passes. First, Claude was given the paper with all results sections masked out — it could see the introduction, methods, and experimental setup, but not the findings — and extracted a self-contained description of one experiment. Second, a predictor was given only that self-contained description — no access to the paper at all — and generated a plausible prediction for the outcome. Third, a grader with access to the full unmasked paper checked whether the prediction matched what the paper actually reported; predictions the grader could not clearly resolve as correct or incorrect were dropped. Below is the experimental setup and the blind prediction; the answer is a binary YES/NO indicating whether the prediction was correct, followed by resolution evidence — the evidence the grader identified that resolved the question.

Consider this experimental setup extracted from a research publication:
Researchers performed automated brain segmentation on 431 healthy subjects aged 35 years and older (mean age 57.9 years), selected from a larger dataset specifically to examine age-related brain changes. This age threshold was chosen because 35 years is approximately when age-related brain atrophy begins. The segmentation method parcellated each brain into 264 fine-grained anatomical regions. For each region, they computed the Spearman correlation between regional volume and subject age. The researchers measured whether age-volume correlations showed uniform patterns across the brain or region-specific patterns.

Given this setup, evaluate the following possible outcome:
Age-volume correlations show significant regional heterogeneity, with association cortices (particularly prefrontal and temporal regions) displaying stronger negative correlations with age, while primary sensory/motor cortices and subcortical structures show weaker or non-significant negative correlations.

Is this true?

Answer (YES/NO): NO